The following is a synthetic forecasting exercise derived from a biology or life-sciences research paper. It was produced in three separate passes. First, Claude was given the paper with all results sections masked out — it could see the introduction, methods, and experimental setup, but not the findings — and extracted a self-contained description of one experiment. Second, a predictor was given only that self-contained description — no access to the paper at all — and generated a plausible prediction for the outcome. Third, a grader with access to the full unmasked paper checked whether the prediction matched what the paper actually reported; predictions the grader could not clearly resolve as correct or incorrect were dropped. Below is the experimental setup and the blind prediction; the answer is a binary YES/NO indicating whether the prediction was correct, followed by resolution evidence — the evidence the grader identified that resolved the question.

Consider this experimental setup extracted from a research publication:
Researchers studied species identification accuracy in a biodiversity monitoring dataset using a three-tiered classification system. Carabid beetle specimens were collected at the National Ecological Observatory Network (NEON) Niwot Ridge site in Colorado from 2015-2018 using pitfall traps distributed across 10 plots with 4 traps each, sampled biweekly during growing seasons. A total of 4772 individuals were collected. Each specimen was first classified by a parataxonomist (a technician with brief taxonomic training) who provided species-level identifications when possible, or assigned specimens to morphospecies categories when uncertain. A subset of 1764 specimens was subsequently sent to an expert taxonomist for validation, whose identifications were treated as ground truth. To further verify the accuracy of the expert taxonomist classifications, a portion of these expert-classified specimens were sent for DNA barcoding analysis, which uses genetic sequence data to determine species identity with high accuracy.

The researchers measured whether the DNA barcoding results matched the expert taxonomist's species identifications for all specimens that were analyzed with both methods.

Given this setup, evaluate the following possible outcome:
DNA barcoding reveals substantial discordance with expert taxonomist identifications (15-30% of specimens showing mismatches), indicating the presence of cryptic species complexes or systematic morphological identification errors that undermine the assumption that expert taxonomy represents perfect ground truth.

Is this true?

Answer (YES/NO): NO